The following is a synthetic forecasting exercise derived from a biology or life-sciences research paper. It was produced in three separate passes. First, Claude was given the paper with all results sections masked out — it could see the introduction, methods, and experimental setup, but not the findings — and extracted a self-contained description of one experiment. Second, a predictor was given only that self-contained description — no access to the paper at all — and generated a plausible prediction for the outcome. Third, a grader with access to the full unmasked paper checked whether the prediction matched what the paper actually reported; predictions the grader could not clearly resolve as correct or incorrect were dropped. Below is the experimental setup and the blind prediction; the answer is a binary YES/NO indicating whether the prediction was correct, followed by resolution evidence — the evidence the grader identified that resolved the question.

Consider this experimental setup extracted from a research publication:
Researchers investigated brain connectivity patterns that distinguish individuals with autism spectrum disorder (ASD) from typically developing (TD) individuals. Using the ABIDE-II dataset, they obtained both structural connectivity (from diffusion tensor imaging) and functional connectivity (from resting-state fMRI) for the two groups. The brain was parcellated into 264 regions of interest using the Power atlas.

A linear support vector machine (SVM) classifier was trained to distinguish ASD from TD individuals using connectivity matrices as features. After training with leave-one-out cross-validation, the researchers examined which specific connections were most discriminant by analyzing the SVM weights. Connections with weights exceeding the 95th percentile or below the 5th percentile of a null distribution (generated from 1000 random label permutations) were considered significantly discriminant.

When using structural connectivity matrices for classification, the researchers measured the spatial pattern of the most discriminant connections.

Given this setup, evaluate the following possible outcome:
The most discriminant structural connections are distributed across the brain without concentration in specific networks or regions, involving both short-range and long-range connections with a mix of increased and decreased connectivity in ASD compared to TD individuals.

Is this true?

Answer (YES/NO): NO